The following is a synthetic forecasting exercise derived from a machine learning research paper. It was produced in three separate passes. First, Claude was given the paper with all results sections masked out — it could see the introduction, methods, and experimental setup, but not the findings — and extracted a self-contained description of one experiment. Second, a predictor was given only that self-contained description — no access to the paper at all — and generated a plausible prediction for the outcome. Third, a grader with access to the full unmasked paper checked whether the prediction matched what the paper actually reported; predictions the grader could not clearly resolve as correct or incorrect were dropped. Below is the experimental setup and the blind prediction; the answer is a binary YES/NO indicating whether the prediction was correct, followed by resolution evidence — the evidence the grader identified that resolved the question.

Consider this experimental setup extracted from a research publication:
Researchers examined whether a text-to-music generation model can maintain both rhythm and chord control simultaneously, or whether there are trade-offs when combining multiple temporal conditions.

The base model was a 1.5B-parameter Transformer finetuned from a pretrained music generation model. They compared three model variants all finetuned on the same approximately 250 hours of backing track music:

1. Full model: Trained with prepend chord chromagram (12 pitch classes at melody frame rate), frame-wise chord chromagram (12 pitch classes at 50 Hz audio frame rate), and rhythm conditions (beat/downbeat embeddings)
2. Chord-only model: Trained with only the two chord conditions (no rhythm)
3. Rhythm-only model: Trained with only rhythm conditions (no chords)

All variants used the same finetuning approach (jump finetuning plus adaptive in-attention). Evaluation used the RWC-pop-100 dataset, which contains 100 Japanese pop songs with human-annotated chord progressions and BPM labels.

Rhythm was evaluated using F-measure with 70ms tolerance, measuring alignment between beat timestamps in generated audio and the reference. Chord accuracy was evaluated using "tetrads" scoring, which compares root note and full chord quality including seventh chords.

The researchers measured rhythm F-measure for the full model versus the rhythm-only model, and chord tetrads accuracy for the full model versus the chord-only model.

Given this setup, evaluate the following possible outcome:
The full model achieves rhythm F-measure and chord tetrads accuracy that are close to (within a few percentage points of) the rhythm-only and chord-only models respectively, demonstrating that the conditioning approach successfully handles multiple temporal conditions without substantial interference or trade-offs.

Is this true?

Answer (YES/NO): NO